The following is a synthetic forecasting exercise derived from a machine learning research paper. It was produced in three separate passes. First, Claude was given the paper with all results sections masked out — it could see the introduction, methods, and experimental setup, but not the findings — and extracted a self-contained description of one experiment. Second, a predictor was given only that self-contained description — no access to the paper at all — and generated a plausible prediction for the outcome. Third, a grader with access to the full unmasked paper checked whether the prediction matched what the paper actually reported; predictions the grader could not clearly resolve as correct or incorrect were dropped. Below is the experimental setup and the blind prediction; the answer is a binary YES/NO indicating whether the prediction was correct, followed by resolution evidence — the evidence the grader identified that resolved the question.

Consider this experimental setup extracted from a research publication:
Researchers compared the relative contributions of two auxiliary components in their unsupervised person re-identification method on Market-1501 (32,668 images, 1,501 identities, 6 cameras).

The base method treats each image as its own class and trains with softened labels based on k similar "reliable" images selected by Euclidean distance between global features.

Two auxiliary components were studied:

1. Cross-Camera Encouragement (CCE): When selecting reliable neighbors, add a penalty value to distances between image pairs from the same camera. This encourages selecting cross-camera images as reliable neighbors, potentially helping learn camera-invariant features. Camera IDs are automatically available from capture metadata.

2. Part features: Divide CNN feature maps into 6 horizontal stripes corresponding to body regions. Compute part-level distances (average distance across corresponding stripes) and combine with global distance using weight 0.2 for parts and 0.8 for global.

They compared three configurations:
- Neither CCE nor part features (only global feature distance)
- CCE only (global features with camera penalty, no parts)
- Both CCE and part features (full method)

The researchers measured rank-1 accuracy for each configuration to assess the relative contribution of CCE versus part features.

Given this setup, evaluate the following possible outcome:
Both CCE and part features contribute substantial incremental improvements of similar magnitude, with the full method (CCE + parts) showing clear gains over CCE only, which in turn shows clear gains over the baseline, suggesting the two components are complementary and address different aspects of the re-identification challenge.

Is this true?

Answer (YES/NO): NO